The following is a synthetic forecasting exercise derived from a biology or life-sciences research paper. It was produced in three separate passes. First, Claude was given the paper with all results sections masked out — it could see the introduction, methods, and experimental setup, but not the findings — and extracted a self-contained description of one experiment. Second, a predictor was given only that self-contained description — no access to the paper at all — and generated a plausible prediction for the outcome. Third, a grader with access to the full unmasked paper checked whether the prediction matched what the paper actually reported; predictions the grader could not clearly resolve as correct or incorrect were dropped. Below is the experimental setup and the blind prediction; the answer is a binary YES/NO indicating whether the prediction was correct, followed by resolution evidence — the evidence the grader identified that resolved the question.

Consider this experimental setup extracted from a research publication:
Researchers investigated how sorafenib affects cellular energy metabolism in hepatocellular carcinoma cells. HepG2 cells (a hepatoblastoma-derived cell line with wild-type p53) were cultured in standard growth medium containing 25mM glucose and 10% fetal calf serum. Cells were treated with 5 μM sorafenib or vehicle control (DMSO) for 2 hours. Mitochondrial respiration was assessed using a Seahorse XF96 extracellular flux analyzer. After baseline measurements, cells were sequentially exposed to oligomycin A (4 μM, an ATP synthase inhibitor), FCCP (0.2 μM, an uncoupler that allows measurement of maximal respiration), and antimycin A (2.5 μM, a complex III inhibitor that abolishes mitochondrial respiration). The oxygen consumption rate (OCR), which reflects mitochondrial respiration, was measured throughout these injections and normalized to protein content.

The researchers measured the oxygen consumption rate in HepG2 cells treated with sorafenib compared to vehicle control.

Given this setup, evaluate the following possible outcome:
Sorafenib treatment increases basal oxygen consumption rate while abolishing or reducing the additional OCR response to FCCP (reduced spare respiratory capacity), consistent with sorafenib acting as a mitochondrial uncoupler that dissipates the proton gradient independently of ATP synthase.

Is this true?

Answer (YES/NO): NO